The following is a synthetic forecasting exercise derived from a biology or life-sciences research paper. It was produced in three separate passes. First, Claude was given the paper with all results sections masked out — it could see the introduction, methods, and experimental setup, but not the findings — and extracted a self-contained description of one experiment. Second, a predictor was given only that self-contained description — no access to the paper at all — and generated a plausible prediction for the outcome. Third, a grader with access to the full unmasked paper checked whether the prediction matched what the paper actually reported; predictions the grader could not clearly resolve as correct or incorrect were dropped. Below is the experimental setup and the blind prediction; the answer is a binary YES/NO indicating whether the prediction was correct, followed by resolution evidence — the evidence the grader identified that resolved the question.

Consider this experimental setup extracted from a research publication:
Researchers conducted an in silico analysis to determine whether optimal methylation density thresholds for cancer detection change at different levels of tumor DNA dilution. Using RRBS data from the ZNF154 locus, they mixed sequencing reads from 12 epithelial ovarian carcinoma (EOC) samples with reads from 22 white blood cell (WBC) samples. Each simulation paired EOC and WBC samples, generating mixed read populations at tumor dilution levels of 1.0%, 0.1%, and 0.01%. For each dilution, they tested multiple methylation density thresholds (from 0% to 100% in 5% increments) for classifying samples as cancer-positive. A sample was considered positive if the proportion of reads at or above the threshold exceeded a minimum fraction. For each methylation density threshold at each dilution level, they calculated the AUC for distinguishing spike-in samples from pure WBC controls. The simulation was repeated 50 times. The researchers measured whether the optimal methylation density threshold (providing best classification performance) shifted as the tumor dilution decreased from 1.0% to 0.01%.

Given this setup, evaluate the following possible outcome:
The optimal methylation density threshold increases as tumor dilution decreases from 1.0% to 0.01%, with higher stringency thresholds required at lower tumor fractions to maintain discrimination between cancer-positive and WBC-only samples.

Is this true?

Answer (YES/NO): NO